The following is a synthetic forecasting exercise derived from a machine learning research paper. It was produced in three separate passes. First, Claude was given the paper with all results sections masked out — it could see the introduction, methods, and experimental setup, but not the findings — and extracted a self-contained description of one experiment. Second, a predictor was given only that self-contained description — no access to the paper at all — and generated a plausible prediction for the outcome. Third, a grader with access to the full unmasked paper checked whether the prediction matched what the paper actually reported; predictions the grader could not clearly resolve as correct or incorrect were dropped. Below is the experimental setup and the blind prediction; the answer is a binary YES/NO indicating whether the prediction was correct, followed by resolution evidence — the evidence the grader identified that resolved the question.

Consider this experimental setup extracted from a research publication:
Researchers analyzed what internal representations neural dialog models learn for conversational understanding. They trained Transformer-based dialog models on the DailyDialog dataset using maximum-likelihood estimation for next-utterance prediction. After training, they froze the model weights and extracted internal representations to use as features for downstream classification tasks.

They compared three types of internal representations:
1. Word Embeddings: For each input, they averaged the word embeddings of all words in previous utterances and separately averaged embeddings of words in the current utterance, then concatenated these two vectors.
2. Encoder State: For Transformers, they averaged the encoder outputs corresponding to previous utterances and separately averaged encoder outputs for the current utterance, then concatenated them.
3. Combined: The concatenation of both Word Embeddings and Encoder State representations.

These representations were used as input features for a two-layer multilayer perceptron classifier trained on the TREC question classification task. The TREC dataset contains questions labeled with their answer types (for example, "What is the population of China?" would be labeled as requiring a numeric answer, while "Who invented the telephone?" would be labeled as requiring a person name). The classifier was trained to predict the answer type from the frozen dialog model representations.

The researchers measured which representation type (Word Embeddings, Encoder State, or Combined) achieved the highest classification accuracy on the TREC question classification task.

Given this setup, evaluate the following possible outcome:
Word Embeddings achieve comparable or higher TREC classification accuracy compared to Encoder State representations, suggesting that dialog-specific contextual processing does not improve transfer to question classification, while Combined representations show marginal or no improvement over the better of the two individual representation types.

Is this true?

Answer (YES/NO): YES